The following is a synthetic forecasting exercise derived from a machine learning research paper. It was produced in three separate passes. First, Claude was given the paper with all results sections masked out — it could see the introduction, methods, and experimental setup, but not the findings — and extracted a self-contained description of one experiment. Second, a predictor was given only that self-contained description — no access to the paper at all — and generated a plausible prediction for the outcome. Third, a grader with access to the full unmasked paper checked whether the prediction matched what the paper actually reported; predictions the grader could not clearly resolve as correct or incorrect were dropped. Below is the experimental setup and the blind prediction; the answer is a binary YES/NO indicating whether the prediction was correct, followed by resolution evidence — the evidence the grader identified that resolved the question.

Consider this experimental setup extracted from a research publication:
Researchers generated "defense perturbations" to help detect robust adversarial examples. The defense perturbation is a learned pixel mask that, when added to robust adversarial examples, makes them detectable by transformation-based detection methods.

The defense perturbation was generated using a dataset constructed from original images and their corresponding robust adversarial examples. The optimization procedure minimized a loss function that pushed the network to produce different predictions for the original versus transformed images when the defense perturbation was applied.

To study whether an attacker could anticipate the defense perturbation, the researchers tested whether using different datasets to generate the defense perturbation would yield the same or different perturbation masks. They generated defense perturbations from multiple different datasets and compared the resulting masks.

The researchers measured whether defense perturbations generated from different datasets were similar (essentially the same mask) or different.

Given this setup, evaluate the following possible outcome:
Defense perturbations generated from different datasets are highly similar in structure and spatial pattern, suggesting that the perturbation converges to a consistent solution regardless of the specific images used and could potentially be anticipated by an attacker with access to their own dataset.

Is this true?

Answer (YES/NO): NO